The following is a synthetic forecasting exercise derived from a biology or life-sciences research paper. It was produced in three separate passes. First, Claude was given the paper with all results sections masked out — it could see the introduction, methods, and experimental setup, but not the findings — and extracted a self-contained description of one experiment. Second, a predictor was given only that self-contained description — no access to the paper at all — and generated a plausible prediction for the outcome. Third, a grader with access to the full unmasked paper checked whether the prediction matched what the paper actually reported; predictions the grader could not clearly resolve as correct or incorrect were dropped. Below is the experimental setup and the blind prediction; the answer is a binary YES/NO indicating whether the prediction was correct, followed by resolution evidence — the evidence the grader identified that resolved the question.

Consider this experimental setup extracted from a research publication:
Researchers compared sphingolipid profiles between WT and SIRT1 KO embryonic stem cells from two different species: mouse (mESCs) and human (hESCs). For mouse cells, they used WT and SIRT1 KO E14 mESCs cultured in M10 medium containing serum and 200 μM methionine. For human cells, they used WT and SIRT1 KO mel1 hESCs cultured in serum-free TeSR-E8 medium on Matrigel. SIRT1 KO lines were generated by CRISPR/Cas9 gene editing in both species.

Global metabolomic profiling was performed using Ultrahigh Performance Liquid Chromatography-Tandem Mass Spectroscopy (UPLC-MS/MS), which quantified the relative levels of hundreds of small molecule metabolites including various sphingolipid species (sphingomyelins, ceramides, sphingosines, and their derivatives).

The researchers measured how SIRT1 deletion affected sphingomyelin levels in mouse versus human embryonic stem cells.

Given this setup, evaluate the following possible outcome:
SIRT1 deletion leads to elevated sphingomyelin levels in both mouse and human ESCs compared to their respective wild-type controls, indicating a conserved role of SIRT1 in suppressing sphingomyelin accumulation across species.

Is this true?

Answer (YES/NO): YES